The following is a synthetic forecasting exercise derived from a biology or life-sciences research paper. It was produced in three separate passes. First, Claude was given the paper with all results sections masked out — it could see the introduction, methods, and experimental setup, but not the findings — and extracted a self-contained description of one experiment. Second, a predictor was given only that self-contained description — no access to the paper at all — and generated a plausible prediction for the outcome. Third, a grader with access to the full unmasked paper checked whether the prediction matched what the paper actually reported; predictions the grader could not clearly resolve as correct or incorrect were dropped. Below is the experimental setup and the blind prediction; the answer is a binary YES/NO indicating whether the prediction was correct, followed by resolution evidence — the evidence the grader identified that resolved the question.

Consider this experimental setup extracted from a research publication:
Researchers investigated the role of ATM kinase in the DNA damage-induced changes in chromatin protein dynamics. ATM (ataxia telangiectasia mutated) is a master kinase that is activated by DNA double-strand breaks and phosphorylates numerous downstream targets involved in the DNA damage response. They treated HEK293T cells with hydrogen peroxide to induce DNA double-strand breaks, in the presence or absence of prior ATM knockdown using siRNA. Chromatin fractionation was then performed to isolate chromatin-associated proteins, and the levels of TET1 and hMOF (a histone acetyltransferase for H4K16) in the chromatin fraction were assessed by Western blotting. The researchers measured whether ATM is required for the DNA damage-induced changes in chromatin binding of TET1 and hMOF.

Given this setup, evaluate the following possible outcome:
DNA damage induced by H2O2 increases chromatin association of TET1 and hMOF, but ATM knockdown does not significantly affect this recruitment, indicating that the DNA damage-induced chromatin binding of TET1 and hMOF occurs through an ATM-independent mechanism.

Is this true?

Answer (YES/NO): NO